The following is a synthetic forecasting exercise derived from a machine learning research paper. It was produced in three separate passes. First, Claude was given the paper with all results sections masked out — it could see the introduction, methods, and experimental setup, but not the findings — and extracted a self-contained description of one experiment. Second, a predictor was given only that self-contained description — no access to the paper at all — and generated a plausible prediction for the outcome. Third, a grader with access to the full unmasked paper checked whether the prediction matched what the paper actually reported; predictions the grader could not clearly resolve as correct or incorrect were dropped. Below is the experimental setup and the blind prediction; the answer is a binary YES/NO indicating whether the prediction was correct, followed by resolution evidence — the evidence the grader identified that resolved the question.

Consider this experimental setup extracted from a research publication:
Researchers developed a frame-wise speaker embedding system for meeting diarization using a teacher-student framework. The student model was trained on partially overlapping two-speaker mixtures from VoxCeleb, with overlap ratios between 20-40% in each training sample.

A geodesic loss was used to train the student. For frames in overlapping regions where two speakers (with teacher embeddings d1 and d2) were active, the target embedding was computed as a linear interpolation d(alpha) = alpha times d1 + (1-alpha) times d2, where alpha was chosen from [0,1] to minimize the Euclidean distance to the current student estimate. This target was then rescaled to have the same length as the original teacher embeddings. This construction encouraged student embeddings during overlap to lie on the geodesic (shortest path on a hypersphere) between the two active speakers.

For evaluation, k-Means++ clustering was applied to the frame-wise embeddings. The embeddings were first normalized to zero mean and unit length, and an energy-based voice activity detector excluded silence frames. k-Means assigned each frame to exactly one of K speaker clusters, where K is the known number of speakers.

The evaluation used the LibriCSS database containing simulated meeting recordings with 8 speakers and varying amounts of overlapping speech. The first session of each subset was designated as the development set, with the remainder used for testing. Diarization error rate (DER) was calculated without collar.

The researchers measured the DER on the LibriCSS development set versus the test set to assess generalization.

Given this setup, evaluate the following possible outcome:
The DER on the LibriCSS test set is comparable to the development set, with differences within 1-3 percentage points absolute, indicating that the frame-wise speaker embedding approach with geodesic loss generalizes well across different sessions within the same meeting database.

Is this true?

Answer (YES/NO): NO